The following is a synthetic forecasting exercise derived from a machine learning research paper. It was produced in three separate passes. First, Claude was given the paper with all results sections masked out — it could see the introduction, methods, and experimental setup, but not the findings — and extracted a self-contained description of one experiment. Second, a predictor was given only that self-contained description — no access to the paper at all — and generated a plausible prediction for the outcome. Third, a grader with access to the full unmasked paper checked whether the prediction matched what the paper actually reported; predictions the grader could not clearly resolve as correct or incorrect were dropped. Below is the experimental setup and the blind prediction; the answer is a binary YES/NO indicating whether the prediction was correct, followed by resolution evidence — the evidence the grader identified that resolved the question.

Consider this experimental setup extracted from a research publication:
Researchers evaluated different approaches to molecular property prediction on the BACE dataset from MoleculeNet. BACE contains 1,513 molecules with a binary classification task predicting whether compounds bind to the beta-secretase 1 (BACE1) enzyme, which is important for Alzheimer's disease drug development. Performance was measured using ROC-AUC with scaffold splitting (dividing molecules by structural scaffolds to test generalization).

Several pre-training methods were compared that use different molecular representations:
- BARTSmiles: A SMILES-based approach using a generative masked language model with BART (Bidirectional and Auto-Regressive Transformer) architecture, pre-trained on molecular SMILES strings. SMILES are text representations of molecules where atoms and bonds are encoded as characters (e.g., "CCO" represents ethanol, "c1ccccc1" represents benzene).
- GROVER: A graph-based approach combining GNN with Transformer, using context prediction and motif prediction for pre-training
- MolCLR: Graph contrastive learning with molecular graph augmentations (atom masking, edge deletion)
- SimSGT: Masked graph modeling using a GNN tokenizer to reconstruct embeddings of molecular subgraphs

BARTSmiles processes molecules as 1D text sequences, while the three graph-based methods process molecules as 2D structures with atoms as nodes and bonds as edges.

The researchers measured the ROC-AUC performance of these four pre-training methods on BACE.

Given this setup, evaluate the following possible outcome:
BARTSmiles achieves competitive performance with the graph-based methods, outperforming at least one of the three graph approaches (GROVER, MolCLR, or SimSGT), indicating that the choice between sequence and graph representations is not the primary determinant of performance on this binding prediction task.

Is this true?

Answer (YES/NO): YES